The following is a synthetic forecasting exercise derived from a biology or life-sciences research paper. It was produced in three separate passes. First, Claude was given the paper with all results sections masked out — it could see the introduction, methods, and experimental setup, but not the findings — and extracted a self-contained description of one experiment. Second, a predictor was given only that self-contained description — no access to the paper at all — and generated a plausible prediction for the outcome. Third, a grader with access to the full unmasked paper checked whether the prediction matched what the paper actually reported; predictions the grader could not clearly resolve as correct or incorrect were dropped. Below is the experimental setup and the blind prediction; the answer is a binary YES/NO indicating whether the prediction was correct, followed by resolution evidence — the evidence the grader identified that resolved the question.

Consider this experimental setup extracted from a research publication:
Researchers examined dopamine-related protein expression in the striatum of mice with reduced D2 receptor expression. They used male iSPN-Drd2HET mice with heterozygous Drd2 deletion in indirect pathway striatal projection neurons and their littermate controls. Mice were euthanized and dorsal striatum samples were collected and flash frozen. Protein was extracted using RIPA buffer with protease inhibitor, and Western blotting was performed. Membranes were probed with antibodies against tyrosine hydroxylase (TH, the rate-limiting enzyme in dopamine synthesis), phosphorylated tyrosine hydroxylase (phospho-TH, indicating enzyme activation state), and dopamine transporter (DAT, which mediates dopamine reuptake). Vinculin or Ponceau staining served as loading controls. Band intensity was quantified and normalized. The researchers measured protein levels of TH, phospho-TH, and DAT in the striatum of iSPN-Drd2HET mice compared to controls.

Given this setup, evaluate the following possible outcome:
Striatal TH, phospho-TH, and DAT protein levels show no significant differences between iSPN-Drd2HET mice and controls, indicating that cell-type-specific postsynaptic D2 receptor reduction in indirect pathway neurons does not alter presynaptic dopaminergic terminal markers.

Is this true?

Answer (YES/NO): NO